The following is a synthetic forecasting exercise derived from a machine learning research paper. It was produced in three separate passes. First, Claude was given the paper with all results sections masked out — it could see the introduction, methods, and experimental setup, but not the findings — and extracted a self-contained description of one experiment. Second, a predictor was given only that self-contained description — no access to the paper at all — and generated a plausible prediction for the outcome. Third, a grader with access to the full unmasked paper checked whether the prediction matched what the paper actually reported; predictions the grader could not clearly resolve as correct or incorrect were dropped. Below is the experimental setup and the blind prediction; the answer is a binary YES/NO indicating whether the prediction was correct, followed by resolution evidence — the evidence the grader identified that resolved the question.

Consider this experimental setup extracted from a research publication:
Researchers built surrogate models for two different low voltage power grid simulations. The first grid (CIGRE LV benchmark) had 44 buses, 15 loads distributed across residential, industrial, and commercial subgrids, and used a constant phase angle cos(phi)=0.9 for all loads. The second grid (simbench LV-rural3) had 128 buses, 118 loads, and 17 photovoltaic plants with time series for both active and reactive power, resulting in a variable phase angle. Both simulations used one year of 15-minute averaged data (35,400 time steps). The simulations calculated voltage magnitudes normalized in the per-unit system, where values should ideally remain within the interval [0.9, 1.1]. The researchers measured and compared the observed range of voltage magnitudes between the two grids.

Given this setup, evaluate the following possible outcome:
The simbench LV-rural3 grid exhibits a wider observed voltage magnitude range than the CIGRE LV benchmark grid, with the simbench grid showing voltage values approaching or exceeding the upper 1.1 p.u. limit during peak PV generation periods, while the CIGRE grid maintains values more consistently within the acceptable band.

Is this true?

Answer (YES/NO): NO